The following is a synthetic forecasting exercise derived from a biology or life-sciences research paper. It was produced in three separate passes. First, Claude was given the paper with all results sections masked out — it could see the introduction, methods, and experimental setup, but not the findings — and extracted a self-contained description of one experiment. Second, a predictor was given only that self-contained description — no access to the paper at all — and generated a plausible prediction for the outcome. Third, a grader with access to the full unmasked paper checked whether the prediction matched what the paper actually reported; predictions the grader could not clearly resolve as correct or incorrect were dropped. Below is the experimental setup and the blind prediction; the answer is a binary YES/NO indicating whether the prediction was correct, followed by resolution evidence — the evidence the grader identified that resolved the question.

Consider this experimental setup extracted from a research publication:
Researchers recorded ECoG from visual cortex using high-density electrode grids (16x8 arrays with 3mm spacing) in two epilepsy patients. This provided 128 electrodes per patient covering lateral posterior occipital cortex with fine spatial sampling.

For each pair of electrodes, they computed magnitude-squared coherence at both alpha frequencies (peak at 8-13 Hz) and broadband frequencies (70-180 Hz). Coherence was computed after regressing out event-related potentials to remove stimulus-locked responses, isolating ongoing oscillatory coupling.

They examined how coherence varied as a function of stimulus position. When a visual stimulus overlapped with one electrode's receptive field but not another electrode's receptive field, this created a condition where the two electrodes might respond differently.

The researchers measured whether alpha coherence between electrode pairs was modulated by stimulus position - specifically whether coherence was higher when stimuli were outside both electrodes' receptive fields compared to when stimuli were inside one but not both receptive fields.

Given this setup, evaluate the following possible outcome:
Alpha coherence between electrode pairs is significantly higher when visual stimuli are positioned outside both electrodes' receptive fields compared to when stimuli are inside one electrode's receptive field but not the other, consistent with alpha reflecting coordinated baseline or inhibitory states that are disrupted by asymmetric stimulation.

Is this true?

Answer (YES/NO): NO